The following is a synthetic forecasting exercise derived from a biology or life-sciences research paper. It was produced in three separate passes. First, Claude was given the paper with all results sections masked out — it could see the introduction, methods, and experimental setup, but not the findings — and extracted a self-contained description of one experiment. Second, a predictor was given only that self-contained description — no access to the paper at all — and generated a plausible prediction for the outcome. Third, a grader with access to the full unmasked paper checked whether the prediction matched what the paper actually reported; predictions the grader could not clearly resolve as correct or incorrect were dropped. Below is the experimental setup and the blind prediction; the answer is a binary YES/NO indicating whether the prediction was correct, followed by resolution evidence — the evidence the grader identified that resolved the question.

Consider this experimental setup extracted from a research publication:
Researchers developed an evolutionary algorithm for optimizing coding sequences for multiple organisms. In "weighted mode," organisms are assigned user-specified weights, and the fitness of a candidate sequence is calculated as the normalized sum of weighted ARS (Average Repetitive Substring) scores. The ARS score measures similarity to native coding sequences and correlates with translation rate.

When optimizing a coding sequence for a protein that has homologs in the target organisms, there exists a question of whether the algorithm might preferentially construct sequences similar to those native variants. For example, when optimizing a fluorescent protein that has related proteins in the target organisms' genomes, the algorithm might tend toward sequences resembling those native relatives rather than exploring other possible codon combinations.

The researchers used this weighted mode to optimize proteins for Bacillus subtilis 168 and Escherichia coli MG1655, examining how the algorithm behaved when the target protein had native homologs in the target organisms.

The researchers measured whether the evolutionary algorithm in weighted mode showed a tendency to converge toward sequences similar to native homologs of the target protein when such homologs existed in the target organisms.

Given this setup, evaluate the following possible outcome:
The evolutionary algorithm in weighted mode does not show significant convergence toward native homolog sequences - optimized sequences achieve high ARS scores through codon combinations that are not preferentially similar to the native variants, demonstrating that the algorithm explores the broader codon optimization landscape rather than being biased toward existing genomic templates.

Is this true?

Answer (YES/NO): NO